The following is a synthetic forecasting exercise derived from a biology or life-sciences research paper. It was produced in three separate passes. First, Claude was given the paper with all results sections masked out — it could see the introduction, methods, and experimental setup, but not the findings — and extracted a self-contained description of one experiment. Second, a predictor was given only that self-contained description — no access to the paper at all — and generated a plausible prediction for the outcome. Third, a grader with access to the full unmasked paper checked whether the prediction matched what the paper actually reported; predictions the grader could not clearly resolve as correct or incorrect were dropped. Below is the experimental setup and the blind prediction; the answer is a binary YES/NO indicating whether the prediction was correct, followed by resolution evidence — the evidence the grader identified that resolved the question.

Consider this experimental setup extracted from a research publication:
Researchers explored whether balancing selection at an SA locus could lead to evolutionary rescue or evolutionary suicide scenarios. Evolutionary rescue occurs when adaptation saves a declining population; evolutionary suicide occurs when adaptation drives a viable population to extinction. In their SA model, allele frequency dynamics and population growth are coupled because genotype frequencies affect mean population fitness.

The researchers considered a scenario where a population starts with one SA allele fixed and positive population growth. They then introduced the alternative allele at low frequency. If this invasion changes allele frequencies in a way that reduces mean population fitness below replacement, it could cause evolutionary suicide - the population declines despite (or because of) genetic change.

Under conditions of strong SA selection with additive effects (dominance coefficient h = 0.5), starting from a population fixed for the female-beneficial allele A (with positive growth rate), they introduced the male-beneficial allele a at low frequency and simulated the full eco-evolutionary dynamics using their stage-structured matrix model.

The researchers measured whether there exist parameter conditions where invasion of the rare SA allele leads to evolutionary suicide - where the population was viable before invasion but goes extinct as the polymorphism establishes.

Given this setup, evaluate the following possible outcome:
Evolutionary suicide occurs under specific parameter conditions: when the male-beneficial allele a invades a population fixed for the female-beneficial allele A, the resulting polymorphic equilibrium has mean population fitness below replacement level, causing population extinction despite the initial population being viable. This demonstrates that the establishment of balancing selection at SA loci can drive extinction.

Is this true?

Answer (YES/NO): YES